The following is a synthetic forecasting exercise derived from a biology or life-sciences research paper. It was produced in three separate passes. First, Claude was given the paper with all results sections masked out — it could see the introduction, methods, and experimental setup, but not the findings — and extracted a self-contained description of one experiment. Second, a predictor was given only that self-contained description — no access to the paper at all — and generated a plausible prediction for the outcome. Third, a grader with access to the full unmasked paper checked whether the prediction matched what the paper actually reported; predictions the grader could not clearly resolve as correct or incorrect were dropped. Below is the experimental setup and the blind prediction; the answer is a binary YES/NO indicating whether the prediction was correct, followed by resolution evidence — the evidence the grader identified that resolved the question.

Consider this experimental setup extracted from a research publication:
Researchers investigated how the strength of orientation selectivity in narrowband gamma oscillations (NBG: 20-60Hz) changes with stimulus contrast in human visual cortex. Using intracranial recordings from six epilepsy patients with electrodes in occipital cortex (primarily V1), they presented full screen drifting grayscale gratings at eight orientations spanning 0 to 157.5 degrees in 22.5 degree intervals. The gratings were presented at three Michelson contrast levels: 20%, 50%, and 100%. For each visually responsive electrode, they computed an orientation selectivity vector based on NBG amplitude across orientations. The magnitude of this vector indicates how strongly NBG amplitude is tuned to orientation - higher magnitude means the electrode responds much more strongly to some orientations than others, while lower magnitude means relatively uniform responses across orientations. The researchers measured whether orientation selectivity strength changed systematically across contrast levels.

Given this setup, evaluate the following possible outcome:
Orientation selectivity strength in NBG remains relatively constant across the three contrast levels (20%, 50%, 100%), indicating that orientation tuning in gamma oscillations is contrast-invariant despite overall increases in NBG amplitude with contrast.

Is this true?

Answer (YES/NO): YES